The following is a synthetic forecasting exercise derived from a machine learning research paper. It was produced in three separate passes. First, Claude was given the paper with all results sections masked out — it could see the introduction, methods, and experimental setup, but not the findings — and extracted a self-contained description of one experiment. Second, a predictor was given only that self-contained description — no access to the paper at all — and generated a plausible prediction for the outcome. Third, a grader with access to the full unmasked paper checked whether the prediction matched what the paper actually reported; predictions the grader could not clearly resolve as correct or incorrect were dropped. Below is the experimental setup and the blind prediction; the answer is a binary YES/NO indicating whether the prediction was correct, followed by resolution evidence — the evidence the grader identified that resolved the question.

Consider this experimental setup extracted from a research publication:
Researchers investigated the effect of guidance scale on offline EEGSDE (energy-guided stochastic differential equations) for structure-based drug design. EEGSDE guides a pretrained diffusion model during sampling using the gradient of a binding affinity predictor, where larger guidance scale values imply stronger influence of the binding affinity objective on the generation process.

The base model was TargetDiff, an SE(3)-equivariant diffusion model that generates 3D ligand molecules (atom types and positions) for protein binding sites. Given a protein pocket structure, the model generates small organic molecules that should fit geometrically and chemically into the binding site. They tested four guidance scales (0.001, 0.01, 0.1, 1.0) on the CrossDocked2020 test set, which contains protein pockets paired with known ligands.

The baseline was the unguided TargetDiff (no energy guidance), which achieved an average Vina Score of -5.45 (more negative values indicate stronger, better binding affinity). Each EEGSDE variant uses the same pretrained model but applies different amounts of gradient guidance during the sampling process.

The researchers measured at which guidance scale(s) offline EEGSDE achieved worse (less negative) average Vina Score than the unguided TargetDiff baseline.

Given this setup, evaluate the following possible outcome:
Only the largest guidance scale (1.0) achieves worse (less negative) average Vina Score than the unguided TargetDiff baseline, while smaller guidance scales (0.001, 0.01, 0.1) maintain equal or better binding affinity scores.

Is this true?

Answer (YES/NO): YES